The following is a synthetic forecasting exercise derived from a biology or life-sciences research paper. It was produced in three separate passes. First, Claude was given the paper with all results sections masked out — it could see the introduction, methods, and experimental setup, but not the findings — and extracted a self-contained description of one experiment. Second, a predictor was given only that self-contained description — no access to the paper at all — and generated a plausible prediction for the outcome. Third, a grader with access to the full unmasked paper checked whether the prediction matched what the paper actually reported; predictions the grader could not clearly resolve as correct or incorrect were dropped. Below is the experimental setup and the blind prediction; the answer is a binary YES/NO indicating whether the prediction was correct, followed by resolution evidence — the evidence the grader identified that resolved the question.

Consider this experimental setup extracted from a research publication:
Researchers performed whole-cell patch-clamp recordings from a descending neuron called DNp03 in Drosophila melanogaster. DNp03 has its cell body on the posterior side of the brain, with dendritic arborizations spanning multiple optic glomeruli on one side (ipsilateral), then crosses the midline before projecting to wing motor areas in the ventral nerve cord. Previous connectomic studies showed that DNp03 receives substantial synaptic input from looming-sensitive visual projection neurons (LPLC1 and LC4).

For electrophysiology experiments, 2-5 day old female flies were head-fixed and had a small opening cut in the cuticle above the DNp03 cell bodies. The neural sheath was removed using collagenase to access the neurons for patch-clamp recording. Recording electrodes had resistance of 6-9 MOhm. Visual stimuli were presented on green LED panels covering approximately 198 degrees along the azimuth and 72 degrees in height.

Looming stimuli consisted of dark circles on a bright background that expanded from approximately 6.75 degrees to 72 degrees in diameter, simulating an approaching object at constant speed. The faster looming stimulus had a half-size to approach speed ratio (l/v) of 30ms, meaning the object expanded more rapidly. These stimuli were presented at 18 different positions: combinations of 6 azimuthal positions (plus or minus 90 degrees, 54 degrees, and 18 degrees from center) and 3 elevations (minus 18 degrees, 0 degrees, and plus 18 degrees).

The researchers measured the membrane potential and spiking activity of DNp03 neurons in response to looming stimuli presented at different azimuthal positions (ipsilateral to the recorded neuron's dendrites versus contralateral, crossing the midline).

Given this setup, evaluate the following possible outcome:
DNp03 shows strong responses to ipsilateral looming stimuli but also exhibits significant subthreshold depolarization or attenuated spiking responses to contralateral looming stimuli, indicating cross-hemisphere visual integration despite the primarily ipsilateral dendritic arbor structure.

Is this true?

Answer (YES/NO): NO